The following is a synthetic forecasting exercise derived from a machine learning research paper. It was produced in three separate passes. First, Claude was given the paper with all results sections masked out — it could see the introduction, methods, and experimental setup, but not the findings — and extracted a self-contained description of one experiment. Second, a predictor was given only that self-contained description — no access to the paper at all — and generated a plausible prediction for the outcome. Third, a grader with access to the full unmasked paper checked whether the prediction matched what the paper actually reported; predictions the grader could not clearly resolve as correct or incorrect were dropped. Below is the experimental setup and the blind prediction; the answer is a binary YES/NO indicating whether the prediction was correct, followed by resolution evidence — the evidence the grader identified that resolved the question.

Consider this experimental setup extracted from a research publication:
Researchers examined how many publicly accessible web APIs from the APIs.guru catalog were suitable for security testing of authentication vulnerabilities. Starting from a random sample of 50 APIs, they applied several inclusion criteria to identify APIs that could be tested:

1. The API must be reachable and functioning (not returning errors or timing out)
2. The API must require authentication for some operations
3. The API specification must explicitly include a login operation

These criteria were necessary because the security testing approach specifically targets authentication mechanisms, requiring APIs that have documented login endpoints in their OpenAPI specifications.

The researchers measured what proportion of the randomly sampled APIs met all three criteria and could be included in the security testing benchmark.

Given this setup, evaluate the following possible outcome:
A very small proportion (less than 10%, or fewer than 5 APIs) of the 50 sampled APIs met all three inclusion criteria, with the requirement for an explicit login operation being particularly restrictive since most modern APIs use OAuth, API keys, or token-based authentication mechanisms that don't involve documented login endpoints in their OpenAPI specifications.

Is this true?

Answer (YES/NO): NO